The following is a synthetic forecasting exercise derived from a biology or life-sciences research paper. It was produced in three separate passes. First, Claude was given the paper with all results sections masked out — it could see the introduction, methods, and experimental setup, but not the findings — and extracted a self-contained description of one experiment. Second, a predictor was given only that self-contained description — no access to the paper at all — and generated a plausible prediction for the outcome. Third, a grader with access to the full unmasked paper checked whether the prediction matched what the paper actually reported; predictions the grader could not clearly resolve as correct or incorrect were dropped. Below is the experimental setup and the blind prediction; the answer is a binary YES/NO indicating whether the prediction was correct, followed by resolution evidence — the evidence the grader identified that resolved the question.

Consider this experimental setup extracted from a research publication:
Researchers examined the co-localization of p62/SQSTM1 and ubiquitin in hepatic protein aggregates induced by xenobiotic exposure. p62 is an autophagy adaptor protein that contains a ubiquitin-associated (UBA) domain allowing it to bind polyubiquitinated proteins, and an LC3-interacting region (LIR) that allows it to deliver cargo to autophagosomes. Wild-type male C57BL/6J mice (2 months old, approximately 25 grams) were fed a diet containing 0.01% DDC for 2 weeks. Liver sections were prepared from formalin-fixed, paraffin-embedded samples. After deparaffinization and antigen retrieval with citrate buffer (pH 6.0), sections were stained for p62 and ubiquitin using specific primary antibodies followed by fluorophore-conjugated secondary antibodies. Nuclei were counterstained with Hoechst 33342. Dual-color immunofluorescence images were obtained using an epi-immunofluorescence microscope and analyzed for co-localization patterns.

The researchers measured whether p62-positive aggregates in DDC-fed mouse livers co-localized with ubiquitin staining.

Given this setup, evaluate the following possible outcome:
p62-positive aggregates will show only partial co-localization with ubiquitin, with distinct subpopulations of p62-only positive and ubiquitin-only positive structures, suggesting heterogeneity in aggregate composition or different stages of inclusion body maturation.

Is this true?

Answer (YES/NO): NO